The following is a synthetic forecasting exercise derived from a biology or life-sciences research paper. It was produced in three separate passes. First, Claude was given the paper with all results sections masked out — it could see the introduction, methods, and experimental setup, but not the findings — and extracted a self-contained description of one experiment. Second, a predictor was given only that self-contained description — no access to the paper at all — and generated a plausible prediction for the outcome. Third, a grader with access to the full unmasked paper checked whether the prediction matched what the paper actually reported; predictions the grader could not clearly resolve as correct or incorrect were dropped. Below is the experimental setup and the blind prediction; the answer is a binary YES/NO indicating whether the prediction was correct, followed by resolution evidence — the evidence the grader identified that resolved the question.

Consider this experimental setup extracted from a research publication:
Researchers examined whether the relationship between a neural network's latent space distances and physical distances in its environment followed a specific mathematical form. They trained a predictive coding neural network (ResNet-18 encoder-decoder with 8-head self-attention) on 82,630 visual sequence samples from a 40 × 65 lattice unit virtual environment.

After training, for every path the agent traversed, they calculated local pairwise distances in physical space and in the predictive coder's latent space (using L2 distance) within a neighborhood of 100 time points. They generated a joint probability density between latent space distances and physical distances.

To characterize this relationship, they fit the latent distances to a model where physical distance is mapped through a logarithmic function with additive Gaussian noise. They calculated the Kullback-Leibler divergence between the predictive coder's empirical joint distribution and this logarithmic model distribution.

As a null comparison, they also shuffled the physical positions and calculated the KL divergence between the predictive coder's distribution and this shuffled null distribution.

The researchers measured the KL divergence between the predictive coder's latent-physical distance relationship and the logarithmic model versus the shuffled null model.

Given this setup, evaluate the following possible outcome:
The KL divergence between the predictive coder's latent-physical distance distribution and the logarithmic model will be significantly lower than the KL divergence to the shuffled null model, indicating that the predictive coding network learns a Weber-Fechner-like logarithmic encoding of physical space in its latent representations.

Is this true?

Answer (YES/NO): YES